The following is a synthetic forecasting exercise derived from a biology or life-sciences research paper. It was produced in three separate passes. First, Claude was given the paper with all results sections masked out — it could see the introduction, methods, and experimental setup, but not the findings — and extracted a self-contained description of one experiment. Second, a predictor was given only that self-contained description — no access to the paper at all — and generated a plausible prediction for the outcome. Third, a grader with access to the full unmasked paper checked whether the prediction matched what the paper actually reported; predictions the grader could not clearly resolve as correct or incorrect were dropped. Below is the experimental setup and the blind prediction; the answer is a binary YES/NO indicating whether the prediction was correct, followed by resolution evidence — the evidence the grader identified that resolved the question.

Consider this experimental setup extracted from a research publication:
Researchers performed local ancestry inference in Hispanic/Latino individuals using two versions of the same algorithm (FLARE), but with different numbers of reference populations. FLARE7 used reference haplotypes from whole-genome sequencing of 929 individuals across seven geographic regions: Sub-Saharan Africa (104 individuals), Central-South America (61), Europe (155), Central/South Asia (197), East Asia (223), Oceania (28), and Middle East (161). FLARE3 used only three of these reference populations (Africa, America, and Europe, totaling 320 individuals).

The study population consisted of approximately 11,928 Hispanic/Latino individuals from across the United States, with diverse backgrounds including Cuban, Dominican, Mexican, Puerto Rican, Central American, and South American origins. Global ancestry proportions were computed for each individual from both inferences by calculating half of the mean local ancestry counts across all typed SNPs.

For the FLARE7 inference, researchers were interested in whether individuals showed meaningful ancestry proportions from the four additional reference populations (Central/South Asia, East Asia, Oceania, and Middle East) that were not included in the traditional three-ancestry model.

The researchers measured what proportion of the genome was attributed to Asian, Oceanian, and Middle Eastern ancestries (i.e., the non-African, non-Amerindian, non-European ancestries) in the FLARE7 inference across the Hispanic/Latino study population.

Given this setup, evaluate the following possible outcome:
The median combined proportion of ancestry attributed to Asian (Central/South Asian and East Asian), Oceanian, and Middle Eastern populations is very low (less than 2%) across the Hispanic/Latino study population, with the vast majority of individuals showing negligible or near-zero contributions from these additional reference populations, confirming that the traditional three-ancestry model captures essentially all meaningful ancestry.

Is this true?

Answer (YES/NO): NO